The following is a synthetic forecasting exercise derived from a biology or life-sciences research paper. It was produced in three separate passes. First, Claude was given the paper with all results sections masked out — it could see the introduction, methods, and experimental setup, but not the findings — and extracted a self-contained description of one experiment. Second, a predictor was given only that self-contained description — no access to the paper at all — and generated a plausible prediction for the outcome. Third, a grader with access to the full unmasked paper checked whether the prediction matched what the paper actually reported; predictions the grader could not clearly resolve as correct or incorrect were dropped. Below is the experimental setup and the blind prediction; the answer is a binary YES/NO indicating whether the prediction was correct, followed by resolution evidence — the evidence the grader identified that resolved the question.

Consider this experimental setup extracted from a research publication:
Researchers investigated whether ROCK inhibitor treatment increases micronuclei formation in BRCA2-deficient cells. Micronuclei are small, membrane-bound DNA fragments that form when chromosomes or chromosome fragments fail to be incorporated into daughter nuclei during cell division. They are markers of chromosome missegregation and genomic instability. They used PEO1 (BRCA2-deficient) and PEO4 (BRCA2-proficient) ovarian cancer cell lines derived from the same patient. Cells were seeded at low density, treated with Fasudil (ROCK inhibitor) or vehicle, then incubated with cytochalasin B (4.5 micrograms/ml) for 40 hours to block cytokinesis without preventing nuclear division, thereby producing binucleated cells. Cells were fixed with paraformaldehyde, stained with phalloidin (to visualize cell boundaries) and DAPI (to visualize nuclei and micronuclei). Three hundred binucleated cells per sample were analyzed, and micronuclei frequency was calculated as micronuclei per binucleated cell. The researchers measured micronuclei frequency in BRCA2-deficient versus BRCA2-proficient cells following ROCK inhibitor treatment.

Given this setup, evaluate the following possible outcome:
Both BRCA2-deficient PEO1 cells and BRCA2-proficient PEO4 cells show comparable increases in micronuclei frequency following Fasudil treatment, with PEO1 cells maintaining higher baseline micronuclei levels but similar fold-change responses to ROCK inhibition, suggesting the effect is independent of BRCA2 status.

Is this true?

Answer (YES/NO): NO